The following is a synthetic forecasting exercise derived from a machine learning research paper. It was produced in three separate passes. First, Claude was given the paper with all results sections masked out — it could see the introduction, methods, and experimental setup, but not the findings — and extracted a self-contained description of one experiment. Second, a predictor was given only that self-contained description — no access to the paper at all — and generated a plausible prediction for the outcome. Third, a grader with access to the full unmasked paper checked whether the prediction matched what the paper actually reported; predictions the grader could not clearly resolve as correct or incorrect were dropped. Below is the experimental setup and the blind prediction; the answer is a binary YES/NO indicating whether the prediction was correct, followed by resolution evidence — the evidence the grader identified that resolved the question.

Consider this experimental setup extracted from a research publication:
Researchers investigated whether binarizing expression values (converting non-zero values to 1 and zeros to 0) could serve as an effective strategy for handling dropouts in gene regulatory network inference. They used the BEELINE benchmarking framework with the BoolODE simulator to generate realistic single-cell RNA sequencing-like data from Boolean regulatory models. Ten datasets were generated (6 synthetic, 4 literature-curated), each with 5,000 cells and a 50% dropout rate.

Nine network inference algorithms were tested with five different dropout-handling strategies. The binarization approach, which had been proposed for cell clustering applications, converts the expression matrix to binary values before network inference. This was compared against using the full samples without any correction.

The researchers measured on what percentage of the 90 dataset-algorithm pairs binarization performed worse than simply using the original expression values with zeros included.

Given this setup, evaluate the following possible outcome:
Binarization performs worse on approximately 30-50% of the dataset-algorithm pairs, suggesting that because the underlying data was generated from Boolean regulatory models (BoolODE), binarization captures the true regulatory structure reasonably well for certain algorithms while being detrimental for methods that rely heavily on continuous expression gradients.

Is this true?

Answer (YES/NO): NO